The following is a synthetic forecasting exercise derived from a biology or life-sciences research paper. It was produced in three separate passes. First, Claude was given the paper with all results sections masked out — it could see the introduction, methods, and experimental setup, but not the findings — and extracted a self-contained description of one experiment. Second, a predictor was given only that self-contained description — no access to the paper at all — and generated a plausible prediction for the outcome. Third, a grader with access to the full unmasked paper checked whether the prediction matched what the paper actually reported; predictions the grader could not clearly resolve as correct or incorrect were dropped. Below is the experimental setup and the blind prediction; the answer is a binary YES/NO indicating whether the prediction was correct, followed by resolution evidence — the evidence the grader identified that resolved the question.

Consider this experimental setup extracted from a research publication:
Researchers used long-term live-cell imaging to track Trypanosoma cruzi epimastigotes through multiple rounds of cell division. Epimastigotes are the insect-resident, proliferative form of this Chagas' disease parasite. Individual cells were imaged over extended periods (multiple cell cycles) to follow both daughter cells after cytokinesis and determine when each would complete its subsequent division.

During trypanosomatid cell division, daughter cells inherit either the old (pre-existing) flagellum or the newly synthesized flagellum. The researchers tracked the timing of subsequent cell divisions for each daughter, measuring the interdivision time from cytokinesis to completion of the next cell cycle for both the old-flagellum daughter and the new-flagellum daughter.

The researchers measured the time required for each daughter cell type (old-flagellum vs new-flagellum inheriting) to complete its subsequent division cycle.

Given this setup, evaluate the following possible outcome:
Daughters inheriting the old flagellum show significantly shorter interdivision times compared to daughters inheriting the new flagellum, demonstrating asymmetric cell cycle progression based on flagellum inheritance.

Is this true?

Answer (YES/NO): YES